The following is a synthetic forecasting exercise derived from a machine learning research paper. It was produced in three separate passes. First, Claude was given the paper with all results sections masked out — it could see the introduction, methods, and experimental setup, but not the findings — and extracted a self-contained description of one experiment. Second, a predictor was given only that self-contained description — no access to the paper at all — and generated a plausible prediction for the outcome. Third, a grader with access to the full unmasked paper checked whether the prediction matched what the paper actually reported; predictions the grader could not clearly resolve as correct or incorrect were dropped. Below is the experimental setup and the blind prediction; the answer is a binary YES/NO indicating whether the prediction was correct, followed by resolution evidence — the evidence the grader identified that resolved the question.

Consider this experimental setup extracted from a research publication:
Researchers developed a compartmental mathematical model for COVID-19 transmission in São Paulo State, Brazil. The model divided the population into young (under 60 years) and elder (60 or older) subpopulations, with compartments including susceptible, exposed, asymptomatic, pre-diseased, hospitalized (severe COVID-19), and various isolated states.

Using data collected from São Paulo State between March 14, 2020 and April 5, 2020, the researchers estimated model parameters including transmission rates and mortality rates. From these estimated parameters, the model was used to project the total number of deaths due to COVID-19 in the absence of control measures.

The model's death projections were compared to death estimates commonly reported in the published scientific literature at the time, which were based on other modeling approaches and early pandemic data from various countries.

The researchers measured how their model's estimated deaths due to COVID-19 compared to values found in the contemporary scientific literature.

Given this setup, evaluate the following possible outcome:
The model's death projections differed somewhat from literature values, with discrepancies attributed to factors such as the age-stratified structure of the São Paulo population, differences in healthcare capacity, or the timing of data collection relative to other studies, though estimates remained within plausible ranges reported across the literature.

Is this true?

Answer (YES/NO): NO